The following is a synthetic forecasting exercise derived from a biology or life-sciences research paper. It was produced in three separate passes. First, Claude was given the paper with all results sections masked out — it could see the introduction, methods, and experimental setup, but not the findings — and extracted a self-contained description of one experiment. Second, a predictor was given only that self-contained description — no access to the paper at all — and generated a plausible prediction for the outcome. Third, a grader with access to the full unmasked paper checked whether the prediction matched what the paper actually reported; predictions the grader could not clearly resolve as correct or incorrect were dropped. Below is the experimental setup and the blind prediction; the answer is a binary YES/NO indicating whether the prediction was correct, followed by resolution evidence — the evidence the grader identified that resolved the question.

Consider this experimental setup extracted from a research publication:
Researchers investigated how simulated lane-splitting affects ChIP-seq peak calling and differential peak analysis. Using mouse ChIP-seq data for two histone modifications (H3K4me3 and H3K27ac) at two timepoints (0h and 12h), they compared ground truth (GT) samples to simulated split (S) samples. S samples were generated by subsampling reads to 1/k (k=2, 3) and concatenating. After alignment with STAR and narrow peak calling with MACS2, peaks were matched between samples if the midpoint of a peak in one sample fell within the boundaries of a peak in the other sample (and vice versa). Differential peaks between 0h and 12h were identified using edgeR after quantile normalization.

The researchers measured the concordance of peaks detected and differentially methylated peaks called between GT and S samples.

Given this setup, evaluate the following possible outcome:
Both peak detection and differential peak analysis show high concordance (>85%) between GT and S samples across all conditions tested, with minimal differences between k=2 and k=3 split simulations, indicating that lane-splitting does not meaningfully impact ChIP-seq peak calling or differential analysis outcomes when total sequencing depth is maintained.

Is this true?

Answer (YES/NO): NO